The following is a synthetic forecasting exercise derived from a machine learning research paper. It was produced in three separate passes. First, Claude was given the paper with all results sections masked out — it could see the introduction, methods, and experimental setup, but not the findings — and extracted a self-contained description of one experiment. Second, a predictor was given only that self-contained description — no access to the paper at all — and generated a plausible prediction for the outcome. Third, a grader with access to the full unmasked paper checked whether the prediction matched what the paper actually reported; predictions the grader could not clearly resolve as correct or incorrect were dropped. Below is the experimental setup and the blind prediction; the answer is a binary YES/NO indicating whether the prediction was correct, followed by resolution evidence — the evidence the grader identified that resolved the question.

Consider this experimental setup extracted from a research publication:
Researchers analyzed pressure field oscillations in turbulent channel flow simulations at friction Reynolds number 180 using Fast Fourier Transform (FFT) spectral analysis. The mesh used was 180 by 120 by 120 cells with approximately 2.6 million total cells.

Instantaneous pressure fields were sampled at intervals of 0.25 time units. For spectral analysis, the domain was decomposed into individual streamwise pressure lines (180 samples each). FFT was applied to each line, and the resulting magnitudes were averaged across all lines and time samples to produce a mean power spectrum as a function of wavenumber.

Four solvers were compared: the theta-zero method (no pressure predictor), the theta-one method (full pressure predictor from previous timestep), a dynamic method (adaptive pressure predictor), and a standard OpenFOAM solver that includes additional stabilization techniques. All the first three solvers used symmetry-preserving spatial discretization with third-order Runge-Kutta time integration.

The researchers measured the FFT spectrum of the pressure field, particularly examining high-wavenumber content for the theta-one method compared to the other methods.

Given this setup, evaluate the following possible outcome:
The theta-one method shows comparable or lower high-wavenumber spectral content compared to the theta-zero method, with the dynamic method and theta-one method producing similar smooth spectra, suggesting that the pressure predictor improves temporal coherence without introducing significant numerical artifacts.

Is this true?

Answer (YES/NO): NO